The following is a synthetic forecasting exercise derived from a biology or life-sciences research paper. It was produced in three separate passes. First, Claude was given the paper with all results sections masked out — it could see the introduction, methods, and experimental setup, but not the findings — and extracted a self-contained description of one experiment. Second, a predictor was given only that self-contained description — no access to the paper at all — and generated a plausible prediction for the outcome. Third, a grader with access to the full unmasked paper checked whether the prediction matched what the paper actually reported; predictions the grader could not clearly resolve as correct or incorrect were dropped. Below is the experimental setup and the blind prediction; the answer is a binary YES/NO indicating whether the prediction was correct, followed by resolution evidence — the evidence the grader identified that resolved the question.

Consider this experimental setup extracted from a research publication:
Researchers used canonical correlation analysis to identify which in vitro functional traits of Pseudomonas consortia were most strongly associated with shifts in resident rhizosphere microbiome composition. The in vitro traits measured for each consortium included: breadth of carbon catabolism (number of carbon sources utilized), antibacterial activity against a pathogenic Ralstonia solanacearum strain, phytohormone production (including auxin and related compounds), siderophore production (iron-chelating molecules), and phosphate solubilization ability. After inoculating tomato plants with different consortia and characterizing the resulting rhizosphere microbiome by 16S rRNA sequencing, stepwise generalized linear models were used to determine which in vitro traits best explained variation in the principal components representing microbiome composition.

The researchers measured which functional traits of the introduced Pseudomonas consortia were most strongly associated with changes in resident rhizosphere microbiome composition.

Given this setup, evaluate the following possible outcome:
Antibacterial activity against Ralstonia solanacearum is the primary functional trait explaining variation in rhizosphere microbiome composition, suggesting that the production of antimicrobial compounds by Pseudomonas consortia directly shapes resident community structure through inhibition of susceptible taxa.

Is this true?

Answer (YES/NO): NO